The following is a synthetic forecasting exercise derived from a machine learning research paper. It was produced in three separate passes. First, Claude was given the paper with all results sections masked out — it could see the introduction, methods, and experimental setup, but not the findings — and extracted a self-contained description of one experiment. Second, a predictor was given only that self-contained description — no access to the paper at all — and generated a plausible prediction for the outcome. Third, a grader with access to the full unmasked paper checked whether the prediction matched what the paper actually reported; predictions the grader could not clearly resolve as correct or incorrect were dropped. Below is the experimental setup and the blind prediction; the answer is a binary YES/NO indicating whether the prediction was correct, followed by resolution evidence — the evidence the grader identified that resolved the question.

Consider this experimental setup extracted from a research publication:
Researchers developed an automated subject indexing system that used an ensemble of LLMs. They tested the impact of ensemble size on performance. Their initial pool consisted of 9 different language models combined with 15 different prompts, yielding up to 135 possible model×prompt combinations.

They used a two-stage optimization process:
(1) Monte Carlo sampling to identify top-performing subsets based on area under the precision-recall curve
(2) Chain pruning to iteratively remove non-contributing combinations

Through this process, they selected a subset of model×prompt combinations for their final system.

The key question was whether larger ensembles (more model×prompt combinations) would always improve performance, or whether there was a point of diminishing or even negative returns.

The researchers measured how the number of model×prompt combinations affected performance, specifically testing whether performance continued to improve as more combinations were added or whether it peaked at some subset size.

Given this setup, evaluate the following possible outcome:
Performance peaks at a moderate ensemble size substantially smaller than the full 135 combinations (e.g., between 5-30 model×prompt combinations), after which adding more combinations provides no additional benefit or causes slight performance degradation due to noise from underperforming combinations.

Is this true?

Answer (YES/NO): YES